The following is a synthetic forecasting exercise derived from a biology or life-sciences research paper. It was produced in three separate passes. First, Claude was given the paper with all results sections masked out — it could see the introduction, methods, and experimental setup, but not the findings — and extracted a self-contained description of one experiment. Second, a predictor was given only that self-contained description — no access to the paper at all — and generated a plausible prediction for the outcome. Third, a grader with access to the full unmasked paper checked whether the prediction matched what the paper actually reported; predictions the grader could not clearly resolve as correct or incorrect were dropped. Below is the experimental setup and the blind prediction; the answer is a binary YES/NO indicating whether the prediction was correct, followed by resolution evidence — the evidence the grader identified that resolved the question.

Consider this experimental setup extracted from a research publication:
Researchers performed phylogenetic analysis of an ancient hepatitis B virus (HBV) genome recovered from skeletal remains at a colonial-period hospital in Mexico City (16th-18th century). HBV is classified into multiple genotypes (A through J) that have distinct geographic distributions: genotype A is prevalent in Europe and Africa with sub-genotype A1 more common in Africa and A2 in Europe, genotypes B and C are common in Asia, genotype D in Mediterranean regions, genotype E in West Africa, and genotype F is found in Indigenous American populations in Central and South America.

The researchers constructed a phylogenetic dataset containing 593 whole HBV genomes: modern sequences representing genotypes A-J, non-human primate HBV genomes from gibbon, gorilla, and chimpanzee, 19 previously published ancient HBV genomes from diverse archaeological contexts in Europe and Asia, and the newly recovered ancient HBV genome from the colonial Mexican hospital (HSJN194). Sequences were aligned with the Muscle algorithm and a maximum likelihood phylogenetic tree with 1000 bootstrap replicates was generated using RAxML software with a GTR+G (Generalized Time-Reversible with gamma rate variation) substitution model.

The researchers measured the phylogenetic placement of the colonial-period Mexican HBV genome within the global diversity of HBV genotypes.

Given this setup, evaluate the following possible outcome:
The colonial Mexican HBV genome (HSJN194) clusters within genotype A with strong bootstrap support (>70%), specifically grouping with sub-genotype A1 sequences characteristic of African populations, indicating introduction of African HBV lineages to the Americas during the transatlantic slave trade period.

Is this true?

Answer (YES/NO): NO